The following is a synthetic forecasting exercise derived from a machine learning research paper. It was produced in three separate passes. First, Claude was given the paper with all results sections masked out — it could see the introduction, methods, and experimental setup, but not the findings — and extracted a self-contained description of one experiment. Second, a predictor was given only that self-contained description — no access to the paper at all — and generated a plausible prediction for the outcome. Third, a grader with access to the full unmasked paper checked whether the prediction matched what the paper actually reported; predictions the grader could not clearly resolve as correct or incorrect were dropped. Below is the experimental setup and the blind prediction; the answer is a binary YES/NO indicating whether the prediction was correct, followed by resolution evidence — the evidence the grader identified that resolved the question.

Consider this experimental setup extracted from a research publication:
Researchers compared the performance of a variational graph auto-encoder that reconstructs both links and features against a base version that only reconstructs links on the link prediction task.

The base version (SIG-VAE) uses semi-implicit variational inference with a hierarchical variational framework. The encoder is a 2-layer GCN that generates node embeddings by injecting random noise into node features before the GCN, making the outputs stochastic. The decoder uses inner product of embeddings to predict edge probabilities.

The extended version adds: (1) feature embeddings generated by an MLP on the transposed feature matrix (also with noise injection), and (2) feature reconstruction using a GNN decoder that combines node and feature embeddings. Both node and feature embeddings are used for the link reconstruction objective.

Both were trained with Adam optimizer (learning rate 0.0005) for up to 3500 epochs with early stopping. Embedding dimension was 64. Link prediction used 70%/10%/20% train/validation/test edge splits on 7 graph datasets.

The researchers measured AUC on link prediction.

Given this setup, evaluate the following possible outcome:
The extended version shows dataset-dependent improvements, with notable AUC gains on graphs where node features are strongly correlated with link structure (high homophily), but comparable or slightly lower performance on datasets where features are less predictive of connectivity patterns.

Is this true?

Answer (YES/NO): NO